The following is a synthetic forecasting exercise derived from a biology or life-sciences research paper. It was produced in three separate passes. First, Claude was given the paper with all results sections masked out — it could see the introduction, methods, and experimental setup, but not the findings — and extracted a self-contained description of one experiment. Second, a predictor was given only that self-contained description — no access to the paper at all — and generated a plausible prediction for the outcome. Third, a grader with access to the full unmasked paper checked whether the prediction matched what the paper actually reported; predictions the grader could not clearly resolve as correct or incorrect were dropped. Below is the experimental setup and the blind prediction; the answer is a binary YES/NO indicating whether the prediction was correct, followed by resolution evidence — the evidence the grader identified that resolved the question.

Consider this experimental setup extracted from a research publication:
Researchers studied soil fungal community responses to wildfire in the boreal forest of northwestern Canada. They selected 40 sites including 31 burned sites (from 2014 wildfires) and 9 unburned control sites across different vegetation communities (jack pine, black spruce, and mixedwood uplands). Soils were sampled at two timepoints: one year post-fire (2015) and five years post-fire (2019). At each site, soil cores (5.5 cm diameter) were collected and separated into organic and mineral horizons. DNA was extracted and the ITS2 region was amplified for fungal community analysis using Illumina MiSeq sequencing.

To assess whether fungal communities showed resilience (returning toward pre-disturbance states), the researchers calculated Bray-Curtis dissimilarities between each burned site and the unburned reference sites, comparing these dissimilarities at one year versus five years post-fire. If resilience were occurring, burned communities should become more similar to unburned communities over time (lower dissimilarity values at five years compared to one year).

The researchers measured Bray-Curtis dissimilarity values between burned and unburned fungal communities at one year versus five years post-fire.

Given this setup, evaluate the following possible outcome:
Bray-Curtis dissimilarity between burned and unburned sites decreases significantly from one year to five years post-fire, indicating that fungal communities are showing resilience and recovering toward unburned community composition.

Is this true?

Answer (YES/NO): NO